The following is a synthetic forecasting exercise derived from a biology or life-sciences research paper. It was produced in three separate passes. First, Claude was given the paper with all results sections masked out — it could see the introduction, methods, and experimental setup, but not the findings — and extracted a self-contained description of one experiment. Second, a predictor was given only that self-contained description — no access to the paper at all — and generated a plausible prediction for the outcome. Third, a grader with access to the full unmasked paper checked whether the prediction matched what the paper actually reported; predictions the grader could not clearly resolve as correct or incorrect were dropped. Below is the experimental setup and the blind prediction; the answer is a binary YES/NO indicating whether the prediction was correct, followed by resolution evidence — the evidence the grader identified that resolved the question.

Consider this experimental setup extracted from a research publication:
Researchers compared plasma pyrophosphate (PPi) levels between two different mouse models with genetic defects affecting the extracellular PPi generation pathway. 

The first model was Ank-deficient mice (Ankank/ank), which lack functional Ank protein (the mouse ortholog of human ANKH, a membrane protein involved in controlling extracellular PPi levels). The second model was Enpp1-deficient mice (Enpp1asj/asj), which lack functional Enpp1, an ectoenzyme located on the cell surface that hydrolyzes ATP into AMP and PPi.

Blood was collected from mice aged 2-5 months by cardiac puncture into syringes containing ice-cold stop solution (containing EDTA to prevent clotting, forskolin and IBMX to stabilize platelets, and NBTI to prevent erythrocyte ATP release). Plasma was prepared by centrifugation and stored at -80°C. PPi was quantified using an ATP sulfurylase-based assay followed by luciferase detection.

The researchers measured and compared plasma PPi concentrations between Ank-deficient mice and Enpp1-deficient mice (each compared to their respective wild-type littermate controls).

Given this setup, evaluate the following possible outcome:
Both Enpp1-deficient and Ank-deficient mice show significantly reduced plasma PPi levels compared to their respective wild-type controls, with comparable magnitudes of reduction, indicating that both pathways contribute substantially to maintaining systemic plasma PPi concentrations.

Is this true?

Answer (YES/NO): NO